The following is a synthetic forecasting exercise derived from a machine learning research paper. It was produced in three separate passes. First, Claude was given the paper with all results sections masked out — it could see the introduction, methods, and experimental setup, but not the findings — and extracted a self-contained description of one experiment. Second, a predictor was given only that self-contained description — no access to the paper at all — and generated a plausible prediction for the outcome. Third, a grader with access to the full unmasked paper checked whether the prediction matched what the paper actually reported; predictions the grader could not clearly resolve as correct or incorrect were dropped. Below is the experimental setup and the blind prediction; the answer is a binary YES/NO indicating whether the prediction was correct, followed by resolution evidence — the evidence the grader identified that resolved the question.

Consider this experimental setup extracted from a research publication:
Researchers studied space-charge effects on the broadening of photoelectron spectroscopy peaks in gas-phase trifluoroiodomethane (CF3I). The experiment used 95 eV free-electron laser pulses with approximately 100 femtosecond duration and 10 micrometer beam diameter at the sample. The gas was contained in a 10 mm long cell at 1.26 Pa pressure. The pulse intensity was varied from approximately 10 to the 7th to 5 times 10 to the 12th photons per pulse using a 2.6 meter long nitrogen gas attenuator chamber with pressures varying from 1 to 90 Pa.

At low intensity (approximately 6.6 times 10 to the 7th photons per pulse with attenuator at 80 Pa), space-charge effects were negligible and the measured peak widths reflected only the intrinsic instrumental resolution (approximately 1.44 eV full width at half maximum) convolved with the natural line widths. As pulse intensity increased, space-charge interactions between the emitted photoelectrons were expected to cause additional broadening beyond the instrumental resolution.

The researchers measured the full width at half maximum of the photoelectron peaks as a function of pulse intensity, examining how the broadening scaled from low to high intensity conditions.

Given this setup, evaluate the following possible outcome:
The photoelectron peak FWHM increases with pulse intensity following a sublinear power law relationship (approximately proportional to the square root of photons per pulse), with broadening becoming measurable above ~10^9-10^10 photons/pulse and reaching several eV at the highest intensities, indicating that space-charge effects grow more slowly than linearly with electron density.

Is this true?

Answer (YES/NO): NO